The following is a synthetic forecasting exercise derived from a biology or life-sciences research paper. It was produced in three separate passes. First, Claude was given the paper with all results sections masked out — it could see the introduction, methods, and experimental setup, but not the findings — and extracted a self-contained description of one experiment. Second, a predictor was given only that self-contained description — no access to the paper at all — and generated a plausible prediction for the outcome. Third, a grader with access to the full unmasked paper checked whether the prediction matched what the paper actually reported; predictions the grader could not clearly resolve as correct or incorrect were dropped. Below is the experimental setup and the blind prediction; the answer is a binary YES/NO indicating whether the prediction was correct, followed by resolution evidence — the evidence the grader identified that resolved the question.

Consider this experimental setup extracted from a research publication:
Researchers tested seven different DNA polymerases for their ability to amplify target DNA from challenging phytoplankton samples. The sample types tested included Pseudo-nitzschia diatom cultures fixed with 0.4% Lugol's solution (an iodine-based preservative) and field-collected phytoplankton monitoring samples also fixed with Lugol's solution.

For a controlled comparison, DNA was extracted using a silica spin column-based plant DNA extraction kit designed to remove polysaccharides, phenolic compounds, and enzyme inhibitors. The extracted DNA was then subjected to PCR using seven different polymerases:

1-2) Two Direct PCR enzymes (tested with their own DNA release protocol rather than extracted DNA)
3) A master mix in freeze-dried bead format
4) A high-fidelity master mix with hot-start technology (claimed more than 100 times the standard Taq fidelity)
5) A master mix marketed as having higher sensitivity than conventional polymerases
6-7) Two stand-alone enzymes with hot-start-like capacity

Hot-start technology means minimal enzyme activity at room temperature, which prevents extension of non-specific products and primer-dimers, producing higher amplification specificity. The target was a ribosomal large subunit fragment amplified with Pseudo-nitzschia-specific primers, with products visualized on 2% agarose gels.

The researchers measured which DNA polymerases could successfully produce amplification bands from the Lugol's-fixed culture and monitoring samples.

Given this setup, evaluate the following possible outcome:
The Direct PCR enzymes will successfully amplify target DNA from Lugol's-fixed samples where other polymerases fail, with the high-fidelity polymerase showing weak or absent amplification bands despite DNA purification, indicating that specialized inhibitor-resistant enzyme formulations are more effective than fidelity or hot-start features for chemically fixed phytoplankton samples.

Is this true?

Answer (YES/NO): NO